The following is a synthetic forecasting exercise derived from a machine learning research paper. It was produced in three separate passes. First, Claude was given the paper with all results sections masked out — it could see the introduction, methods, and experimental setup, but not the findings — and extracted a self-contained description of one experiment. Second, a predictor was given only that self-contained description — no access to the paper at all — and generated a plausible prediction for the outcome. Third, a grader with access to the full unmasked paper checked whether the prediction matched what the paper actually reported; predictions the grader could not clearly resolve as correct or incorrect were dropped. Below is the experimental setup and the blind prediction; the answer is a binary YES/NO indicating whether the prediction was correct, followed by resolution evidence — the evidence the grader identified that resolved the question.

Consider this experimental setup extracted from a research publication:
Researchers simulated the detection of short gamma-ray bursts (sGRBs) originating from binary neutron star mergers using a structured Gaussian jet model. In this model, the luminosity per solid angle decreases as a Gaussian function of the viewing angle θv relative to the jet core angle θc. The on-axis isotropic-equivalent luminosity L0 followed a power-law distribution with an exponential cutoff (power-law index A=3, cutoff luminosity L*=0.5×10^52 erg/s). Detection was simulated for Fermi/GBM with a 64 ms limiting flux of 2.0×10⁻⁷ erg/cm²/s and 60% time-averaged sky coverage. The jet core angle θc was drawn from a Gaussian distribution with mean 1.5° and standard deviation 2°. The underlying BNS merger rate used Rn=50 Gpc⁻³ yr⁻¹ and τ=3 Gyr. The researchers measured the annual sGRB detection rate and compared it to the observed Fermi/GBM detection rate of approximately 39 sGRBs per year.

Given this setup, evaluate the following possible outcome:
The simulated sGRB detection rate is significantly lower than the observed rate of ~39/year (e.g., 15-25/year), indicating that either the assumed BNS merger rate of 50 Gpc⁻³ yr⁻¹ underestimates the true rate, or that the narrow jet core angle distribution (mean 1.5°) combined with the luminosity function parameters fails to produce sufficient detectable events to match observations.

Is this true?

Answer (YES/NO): NO